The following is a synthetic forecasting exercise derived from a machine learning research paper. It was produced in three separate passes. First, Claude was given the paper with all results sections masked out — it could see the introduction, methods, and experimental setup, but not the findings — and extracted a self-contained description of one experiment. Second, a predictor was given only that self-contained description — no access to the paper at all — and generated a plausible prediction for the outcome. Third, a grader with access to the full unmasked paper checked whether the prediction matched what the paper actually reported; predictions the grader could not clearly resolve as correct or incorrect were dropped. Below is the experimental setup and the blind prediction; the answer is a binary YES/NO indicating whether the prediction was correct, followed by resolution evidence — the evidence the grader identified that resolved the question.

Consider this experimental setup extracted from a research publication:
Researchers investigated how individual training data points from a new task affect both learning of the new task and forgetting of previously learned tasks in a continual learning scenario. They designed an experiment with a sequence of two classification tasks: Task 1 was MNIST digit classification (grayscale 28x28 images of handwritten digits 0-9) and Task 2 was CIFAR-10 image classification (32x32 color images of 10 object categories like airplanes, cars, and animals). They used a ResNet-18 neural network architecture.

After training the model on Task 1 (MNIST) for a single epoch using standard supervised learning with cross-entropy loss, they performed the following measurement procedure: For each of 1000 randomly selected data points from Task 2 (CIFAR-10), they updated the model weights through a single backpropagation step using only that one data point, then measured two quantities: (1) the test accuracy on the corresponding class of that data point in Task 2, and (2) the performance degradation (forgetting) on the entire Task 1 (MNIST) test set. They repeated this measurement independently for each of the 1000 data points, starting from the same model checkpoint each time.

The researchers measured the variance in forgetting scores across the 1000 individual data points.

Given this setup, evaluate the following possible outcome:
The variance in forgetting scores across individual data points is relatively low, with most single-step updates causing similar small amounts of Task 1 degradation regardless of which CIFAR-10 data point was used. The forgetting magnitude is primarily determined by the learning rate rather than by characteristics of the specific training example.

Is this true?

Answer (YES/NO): NO